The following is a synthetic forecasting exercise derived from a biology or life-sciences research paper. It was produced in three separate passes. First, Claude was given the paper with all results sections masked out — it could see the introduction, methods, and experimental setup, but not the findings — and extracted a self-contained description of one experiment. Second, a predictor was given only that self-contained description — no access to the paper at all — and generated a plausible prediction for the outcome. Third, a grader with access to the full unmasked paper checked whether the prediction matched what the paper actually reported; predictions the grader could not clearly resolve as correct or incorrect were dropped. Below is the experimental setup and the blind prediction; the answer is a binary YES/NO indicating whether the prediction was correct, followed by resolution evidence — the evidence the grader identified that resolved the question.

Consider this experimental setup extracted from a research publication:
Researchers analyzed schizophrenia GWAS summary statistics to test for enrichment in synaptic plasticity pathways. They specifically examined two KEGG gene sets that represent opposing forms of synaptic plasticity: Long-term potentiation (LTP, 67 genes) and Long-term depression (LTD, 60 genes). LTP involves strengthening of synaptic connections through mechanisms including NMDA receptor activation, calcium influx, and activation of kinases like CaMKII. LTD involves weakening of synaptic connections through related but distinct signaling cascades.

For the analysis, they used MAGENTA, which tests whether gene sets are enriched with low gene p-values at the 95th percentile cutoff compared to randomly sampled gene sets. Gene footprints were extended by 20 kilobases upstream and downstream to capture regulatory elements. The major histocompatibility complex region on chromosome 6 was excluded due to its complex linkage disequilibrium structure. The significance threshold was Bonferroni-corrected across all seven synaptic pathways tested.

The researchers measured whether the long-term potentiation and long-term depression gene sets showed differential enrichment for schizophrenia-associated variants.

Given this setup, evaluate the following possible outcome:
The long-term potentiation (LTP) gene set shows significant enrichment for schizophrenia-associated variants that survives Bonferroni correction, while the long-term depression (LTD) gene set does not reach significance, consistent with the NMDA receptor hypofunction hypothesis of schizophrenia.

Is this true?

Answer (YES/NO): YES